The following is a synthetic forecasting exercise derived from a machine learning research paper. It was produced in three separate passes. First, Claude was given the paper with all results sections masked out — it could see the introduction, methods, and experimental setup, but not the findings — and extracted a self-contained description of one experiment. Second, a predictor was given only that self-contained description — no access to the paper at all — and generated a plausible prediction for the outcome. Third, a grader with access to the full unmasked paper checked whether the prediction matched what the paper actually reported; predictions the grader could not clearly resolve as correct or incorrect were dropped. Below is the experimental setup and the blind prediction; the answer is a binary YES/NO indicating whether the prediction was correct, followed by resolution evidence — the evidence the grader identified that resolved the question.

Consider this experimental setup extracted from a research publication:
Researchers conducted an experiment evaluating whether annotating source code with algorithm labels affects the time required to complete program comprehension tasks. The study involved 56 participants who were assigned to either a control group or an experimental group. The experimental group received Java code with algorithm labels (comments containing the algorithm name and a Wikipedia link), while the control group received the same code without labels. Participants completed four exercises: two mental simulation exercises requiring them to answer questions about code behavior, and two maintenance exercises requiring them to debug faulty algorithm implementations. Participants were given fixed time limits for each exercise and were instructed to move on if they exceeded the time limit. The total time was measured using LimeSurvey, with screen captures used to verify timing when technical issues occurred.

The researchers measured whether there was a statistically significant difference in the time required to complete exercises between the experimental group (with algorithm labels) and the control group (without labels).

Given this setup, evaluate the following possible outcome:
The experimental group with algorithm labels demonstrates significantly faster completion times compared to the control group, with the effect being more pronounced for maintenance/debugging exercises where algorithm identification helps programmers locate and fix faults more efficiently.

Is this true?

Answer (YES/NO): NO